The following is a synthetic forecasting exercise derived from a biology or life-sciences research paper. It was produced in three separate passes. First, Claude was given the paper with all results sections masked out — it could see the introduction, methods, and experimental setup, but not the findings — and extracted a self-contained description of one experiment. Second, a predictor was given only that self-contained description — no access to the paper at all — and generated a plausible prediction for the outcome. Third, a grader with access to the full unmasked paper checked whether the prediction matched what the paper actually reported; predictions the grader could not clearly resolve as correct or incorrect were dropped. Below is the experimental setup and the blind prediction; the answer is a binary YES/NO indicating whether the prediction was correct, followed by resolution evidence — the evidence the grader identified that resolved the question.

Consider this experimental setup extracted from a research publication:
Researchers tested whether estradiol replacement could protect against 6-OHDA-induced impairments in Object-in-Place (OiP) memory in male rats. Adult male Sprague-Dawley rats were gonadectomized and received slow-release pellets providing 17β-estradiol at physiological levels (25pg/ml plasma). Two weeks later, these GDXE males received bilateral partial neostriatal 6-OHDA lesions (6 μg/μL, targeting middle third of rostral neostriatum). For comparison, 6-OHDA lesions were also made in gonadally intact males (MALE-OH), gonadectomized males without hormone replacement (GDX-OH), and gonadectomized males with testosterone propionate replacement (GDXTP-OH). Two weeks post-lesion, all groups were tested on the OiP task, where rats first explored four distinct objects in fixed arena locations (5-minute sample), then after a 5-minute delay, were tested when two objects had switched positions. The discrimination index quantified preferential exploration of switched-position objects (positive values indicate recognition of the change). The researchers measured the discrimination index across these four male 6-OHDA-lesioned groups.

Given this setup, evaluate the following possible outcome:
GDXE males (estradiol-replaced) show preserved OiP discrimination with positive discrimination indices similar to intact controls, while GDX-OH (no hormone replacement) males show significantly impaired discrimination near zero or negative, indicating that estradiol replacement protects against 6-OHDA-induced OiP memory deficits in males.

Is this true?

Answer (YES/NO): YES